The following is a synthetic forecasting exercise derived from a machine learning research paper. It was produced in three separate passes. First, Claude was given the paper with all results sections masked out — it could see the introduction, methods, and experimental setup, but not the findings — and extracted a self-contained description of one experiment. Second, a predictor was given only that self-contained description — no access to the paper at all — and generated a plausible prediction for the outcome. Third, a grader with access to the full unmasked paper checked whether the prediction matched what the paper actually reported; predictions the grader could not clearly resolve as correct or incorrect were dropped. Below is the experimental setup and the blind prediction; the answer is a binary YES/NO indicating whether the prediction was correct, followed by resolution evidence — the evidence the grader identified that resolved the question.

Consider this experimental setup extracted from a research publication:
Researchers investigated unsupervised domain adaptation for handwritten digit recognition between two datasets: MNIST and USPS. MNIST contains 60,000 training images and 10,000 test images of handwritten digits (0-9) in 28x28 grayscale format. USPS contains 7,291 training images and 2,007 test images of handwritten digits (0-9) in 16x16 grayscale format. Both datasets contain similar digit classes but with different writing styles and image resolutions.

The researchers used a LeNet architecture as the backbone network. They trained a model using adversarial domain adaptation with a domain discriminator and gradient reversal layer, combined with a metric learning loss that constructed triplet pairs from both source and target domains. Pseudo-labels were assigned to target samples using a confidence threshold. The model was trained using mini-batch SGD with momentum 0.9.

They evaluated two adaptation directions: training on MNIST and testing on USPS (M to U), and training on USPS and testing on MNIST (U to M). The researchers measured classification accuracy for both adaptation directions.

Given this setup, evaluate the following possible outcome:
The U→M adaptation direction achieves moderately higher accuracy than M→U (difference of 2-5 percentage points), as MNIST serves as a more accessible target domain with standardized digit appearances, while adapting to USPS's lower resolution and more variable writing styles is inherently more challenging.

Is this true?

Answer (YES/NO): YES